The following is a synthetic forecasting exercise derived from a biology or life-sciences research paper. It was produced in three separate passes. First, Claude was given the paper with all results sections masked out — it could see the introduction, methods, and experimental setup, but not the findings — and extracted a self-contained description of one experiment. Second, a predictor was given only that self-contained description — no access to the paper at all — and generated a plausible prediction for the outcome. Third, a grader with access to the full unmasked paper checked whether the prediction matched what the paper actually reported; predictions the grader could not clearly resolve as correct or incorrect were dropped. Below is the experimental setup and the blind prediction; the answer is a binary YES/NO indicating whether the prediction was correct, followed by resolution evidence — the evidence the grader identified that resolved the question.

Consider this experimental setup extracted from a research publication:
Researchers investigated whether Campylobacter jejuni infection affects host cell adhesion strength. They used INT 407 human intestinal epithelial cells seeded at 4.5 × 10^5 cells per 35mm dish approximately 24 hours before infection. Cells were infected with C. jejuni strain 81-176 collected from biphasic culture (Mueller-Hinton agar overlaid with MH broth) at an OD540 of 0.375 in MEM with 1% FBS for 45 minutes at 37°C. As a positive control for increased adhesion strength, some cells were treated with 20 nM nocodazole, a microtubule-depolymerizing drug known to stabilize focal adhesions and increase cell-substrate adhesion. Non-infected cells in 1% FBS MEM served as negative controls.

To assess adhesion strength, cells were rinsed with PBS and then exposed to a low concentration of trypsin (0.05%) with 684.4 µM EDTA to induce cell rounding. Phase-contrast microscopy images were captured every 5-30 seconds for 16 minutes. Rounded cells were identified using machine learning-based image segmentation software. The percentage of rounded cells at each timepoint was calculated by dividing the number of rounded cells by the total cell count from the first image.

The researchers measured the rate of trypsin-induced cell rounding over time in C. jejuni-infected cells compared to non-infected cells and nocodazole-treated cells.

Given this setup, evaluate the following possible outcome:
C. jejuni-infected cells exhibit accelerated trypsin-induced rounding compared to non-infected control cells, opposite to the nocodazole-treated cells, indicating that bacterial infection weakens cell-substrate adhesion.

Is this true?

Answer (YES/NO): NO